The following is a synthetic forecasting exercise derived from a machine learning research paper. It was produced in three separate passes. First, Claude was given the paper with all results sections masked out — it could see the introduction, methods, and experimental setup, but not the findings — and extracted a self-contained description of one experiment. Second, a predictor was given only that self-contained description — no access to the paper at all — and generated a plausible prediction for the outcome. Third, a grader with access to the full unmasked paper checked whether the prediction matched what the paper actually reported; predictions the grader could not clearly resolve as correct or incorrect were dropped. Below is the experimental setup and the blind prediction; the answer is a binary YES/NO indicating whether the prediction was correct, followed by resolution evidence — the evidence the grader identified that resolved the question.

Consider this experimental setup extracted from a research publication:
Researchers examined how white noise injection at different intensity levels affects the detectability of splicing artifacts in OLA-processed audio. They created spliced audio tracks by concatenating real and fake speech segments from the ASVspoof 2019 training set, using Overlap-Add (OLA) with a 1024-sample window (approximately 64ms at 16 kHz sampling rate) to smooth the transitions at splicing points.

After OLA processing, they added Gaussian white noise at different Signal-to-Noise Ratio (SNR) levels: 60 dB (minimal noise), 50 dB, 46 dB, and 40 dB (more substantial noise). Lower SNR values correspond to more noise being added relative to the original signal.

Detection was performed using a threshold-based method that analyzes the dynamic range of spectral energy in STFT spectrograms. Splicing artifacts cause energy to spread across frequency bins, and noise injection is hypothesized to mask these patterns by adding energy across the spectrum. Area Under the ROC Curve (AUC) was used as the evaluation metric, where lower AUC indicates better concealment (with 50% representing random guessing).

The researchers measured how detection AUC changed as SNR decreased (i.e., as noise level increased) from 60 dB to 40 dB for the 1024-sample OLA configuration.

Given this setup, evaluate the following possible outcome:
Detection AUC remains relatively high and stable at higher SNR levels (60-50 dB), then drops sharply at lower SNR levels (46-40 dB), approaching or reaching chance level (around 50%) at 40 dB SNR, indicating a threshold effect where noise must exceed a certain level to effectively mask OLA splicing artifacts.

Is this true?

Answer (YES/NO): NO